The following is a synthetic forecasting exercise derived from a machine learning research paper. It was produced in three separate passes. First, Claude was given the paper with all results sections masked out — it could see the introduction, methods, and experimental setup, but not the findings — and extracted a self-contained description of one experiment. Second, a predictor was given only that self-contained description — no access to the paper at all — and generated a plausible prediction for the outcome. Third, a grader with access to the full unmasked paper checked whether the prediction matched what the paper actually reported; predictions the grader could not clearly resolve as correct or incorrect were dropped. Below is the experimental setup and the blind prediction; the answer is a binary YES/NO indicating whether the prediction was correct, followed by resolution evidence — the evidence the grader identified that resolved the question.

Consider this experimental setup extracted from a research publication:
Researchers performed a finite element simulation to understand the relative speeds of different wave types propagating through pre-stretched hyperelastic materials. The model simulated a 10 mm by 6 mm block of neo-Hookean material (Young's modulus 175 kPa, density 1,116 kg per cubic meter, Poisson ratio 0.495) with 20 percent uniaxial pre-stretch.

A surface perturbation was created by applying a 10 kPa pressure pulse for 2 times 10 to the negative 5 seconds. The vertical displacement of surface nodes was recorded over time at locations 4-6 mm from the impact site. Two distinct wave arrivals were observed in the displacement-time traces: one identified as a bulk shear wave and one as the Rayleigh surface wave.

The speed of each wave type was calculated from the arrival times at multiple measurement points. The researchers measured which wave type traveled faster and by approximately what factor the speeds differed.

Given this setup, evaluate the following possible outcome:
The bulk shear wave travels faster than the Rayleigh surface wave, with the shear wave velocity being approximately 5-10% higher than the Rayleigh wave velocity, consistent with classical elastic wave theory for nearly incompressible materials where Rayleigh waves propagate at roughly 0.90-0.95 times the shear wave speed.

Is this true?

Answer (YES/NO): NO